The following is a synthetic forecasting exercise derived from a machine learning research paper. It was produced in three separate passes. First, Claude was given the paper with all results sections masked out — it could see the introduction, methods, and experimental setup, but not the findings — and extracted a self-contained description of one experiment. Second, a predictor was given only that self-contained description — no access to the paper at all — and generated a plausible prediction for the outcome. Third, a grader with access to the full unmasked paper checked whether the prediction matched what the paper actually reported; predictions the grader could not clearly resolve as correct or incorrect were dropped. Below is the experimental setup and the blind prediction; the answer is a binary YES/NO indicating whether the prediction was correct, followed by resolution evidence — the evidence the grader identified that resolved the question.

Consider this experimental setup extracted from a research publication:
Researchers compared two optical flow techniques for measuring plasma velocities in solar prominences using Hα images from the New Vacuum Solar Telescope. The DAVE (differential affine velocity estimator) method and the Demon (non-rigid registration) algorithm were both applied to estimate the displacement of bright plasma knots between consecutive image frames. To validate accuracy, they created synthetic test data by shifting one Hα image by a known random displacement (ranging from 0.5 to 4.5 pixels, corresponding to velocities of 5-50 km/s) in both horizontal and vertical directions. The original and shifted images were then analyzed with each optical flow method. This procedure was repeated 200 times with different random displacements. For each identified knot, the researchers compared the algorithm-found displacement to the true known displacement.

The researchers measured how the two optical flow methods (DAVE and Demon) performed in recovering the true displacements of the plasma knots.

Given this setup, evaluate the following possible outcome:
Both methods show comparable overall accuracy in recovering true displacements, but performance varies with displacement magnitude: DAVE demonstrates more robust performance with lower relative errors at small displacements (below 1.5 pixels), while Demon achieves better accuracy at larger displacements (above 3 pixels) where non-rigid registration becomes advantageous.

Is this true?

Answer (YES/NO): NO